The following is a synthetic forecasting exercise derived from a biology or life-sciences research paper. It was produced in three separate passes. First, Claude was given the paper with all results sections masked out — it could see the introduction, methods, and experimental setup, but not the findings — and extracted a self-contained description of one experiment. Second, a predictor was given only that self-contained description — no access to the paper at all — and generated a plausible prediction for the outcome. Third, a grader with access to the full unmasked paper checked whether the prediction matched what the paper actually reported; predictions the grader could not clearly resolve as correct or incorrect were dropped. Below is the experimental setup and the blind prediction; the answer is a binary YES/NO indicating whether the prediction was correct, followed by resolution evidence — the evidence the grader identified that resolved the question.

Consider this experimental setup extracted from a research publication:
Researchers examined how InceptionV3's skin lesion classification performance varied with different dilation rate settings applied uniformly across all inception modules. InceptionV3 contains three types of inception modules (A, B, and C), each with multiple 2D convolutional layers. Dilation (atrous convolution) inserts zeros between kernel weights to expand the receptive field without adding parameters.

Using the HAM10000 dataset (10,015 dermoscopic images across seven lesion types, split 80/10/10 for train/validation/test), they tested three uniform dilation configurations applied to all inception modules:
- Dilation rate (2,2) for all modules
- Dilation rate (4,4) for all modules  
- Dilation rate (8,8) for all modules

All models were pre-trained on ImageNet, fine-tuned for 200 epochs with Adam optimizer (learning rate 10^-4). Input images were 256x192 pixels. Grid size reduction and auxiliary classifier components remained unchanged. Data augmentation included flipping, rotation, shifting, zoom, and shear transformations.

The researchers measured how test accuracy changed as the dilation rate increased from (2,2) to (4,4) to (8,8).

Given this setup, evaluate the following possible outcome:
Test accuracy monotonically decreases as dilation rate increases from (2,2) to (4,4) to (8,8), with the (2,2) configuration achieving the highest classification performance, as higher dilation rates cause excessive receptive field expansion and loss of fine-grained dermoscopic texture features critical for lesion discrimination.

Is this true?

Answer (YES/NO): YES